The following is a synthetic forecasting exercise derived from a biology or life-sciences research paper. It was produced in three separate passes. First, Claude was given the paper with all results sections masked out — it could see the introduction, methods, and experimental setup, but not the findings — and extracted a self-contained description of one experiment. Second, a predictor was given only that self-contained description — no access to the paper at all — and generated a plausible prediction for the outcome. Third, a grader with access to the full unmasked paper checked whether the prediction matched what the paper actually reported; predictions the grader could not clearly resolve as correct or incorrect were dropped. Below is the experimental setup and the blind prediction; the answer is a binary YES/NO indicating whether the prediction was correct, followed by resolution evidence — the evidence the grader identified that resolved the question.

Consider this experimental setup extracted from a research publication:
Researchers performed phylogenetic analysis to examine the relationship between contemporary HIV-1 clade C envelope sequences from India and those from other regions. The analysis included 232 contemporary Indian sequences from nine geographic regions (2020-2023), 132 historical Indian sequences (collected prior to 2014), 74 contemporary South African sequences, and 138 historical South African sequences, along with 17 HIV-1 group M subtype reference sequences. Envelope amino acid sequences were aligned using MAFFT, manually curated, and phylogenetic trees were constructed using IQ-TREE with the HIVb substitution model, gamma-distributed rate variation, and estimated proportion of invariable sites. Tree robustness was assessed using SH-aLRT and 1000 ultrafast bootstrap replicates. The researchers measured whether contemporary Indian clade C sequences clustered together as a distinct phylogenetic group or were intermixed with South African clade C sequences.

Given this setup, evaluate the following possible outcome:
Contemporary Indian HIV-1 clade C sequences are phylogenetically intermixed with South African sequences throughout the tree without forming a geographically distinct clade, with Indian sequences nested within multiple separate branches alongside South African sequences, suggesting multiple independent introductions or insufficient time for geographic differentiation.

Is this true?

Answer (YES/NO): NO